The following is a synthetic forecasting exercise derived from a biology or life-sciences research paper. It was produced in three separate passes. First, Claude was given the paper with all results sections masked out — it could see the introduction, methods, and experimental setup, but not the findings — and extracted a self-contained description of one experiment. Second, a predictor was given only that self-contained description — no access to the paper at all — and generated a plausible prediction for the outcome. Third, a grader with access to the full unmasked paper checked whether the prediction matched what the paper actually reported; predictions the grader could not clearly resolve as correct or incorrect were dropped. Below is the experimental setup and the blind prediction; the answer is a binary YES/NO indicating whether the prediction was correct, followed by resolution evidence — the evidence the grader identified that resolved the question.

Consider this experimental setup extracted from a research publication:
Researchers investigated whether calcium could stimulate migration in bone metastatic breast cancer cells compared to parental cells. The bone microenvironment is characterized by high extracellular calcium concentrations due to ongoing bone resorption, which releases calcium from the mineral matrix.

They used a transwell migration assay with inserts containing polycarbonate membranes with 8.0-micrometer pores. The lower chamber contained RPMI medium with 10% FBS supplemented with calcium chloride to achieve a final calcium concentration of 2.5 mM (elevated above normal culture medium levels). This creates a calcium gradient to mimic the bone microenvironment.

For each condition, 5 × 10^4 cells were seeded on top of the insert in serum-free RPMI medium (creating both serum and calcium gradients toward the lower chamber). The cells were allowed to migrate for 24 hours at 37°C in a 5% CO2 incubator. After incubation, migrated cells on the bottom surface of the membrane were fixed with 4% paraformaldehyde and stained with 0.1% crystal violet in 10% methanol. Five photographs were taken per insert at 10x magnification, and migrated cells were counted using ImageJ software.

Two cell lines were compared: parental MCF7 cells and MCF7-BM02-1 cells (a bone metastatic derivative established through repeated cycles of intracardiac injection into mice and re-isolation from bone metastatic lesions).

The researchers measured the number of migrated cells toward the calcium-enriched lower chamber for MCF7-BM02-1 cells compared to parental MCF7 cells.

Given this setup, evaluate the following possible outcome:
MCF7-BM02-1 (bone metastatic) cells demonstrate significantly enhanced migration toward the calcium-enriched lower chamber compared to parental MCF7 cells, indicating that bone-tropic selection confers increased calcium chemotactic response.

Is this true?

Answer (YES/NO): YES